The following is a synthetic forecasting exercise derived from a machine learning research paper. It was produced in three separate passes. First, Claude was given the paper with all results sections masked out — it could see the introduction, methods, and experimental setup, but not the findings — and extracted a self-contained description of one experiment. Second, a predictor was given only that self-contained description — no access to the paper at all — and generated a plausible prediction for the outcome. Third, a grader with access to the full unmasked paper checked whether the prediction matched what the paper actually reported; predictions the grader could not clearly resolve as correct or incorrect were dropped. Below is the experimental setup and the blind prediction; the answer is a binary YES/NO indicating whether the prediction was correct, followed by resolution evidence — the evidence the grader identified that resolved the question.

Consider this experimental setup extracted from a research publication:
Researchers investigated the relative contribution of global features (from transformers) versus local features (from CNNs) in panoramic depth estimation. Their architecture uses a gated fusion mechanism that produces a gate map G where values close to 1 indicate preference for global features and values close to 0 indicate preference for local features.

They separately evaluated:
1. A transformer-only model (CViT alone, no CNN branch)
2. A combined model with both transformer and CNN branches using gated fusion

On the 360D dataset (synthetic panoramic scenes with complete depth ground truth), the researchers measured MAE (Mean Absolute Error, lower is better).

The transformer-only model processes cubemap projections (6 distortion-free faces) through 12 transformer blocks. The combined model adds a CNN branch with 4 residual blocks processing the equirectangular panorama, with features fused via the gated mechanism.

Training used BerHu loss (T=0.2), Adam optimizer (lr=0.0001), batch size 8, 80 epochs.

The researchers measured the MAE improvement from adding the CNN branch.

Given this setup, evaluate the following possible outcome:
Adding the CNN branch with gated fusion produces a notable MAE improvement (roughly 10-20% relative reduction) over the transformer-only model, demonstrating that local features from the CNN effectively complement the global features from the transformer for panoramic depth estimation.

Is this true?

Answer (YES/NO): NO